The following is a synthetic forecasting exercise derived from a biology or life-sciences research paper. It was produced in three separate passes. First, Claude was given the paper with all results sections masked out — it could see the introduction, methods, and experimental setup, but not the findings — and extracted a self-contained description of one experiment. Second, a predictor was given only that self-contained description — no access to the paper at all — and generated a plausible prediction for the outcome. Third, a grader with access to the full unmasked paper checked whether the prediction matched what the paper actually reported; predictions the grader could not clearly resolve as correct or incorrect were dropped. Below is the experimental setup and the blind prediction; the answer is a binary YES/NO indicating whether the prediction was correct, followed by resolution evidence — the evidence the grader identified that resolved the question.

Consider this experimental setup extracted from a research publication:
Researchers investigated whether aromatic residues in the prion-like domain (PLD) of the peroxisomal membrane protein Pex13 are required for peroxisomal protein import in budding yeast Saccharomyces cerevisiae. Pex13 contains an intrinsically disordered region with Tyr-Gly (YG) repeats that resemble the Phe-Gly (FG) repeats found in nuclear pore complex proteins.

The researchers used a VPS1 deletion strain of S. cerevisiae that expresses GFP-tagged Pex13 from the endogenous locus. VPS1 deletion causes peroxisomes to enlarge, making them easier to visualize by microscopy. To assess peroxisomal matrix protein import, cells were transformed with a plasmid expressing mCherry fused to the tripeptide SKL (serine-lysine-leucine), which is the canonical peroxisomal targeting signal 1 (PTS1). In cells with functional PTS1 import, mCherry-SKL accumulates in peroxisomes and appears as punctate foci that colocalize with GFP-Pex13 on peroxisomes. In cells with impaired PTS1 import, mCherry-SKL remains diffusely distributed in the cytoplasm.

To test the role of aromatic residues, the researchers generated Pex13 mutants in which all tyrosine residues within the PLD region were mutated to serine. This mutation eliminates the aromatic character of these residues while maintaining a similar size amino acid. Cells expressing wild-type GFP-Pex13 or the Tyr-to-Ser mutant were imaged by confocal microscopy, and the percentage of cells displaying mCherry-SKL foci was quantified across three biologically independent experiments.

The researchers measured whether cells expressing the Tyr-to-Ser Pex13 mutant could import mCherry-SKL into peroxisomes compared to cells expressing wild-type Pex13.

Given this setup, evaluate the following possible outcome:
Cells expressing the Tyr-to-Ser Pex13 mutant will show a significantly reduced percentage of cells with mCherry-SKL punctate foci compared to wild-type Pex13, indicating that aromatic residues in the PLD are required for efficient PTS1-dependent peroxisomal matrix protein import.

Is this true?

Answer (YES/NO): YES